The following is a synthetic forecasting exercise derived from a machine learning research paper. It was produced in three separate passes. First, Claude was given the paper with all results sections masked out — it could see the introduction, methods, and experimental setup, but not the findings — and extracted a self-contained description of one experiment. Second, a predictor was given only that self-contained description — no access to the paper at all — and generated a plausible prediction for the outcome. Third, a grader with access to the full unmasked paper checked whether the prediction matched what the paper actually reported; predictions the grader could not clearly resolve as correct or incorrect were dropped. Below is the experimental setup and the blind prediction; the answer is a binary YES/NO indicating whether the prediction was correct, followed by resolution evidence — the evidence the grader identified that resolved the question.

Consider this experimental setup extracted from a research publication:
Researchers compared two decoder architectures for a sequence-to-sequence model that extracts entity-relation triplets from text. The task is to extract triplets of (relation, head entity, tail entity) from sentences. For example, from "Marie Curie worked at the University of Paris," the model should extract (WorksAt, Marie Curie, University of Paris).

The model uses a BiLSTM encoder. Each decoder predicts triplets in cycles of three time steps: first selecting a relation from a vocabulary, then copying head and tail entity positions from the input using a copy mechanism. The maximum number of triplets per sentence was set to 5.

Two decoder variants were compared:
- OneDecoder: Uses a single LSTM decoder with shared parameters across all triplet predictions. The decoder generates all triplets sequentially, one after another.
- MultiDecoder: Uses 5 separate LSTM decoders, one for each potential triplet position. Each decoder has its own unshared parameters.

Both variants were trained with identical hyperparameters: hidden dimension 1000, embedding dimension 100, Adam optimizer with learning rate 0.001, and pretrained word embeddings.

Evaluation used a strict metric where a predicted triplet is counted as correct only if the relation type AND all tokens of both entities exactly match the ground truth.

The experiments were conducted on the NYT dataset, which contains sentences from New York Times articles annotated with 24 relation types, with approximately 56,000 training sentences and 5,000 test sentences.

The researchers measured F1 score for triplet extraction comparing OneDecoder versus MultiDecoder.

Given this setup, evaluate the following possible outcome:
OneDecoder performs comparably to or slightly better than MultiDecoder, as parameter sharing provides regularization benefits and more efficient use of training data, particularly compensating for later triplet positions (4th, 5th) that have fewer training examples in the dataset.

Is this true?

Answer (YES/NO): NO